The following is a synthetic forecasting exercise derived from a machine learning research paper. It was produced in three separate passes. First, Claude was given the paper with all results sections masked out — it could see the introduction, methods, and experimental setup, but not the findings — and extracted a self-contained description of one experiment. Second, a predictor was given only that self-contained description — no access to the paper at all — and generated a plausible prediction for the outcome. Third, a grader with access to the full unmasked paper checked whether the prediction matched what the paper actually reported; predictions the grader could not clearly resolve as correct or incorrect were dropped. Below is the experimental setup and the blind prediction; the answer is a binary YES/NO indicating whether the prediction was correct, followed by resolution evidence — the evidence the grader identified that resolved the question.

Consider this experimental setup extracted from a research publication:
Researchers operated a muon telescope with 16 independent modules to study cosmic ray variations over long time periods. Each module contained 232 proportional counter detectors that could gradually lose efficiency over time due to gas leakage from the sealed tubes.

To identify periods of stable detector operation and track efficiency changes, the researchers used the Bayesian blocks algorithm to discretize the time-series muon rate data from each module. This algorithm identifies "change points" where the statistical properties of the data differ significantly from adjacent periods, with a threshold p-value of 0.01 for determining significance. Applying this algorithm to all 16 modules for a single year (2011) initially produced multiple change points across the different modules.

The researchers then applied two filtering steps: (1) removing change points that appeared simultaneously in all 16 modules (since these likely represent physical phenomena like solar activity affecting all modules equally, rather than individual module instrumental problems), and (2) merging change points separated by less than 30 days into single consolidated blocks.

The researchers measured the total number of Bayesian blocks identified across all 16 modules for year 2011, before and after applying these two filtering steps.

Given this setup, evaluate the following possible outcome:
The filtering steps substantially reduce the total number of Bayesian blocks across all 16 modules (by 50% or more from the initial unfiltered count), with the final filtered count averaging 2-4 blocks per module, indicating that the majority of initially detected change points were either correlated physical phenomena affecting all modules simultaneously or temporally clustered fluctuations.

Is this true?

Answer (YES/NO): NO